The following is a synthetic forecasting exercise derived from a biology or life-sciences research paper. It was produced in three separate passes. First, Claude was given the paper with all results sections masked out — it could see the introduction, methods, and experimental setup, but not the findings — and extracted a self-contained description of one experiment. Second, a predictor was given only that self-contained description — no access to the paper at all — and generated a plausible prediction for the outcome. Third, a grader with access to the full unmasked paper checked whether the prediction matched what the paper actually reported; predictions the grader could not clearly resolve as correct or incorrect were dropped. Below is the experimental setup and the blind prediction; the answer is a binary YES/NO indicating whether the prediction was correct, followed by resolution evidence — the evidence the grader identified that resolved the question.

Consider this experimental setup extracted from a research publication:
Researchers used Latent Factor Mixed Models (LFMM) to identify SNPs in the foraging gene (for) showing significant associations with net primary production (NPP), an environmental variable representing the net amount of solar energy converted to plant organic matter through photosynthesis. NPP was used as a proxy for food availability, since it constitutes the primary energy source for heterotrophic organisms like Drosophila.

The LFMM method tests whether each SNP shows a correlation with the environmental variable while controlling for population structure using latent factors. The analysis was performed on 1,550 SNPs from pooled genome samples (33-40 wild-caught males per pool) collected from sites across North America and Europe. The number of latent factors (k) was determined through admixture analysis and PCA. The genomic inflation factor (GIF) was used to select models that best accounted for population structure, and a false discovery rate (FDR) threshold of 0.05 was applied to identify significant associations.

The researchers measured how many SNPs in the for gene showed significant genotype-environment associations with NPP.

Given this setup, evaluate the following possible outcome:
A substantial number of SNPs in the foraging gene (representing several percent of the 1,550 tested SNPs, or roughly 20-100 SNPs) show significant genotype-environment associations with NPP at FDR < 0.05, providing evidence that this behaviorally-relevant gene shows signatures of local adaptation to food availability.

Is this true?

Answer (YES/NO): NO